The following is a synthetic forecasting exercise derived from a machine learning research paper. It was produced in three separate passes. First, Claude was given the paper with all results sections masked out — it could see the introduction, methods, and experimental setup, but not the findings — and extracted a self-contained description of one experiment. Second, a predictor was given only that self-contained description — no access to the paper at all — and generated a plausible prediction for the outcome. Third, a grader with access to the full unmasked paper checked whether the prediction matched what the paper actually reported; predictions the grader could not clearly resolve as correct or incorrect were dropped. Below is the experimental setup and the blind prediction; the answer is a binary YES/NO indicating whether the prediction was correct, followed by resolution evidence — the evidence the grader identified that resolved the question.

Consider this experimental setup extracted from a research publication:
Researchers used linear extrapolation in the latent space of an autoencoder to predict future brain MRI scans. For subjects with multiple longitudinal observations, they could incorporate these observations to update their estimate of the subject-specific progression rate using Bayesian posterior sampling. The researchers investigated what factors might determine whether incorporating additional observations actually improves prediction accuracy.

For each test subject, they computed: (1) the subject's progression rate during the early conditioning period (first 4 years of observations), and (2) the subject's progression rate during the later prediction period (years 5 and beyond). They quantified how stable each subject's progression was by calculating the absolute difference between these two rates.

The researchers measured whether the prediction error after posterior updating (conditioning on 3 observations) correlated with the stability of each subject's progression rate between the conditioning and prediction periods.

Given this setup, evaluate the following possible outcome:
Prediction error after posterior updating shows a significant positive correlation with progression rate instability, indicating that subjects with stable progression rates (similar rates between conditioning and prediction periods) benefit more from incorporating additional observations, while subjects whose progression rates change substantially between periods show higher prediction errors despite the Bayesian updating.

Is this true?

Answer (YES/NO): YES